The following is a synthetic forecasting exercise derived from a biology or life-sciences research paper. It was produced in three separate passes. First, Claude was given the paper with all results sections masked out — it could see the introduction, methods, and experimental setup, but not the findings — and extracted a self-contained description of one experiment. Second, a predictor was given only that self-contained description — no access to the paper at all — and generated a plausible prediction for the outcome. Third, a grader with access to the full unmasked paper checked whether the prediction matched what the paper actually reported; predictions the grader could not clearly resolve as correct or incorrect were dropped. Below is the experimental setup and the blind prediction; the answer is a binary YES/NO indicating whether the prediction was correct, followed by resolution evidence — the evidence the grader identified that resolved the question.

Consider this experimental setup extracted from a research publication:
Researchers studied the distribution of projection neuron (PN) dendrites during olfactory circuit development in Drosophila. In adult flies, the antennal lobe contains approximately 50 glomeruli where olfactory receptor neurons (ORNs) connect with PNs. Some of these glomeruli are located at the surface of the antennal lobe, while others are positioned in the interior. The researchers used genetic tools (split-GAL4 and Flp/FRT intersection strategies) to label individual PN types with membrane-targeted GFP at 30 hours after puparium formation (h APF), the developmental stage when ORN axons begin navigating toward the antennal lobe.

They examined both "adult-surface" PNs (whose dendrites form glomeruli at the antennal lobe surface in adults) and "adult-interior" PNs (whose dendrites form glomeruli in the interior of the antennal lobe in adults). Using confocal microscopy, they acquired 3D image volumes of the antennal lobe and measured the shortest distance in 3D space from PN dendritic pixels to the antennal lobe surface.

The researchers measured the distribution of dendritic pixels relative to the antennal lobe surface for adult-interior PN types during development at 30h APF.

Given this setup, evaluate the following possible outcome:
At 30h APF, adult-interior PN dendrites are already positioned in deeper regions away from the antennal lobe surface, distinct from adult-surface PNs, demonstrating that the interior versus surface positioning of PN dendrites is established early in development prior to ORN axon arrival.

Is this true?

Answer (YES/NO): NO